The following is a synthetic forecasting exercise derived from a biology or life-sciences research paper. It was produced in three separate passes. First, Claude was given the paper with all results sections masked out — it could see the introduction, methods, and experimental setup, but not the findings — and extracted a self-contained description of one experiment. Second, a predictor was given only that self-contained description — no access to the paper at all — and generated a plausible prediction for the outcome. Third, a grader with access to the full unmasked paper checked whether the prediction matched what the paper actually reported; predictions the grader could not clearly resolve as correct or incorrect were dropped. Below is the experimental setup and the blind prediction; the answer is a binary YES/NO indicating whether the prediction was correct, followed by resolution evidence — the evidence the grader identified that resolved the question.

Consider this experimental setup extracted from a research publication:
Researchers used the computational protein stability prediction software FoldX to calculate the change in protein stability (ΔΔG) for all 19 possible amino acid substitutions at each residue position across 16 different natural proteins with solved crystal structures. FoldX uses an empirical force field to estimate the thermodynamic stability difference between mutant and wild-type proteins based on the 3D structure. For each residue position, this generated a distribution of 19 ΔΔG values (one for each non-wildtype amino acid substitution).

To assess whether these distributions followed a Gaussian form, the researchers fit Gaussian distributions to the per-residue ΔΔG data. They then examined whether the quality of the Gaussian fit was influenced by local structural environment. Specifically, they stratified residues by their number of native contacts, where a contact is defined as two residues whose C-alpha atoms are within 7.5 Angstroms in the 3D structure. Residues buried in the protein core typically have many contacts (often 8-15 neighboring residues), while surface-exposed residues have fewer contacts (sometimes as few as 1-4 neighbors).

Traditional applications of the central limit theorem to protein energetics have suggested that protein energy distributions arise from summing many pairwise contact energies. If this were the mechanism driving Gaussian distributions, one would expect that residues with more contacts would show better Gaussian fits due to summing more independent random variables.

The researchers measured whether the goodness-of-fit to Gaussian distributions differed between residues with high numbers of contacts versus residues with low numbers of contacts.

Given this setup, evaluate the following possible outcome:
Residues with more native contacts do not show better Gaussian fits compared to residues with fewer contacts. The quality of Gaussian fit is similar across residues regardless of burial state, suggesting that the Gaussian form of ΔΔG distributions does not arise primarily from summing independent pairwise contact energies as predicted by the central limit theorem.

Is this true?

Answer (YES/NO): YES